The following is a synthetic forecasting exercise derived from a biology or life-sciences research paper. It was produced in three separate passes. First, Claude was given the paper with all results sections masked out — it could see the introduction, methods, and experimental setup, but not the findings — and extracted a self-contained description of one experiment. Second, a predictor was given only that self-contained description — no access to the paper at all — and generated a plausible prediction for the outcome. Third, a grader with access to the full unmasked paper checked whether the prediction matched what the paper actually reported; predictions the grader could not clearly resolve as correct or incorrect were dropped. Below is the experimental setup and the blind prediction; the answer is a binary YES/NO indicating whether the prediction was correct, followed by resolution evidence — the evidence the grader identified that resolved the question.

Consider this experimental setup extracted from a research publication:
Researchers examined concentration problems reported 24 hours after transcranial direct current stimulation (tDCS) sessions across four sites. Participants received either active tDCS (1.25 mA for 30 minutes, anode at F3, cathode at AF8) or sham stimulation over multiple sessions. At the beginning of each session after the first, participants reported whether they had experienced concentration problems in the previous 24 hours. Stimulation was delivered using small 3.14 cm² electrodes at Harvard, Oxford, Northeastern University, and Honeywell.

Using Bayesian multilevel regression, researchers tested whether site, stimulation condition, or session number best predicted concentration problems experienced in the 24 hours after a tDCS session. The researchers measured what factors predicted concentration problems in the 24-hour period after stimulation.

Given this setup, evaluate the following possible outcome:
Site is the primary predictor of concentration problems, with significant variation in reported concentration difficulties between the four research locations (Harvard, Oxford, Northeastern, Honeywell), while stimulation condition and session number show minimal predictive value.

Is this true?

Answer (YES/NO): YES